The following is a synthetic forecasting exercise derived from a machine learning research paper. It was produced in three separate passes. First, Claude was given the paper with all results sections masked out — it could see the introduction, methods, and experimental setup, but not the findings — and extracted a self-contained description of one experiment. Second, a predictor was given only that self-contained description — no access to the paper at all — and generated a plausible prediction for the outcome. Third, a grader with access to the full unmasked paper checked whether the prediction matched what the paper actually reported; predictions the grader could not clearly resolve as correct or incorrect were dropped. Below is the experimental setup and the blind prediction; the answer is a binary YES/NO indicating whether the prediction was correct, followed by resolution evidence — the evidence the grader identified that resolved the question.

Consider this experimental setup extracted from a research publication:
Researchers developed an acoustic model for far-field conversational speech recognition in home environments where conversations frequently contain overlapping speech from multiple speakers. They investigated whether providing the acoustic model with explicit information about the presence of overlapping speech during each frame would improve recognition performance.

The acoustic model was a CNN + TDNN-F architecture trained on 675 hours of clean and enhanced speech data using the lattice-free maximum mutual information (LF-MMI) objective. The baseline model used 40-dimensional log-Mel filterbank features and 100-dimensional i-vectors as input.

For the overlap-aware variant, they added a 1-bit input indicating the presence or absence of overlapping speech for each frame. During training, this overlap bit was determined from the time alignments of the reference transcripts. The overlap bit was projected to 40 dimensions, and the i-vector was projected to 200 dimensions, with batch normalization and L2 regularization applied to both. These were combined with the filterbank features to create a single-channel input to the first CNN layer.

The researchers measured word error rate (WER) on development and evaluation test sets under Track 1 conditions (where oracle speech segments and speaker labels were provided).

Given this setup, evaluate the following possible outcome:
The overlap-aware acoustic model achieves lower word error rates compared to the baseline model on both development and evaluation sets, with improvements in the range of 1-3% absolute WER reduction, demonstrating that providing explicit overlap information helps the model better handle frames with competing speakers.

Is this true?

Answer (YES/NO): NO